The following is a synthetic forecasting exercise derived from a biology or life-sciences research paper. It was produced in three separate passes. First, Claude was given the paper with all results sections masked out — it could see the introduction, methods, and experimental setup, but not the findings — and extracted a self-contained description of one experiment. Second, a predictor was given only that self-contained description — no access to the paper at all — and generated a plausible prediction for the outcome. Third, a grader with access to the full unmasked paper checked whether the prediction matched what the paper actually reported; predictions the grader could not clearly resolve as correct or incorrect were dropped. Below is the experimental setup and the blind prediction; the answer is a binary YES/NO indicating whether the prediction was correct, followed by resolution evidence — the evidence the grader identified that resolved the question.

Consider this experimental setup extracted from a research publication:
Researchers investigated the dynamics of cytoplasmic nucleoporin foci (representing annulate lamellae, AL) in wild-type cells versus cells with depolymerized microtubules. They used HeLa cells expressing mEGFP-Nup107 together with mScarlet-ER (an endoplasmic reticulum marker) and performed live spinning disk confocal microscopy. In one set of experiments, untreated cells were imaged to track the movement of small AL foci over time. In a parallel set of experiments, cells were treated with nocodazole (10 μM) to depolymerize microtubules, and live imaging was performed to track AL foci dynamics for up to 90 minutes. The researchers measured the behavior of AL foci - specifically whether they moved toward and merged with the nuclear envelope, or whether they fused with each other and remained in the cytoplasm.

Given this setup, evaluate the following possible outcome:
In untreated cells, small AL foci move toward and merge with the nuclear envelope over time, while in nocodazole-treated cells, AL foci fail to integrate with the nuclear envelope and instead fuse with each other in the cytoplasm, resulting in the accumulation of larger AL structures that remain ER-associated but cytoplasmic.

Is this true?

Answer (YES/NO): YES